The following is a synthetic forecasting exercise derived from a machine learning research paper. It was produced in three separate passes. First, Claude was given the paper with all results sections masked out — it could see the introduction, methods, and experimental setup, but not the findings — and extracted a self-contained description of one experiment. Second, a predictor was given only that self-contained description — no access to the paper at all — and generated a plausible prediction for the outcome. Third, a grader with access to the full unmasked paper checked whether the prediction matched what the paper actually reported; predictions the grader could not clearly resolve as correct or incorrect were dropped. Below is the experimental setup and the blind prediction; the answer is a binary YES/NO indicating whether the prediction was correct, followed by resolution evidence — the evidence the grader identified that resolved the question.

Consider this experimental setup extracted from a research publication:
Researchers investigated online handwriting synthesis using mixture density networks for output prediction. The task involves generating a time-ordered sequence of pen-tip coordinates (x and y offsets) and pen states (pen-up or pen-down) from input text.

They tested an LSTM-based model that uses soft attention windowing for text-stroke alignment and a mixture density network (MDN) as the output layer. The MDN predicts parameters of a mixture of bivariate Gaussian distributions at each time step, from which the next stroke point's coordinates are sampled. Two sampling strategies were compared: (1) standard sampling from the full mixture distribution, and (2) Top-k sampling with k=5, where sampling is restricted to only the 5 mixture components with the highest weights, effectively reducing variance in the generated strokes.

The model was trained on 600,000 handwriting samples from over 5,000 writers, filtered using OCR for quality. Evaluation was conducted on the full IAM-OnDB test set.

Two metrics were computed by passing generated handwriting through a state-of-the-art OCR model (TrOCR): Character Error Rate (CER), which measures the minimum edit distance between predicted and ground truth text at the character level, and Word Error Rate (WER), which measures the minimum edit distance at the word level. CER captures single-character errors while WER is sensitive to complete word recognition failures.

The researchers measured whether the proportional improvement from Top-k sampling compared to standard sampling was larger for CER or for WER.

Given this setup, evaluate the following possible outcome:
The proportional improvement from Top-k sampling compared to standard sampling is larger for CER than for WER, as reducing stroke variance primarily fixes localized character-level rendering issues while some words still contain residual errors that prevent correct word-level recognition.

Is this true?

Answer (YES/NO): NO